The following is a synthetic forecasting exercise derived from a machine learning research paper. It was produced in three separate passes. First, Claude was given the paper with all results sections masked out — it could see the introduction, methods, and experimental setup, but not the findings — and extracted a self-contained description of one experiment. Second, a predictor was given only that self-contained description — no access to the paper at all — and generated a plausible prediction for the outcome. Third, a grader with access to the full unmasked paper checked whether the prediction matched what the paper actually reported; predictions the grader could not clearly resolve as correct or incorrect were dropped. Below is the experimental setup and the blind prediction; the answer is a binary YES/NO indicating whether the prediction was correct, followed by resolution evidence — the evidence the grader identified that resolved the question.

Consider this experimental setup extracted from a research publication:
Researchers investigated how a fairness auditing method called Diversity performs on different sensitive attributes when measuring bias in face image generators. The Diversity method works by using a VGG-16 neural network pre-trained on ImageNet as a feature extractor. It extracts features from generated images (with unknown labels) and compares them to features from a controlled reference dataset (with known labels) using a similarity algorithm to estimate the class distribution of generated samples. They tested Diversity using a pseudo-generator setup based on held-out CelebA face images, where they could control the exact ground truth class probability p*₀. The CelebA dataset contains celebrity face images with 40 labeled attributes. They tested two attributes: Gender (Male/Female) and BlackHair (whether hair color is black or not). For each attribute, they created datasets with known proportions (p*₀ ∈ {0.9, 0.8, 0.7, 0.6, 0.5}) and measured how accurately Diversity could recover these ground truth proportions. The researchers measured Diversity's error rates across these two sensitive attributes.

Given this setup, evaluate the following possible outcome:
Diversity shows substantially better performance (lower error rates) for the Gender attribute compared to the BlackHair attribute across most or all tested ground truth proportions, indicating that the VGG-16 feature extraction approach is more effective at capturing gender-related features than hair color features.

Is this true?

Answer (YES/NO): YES